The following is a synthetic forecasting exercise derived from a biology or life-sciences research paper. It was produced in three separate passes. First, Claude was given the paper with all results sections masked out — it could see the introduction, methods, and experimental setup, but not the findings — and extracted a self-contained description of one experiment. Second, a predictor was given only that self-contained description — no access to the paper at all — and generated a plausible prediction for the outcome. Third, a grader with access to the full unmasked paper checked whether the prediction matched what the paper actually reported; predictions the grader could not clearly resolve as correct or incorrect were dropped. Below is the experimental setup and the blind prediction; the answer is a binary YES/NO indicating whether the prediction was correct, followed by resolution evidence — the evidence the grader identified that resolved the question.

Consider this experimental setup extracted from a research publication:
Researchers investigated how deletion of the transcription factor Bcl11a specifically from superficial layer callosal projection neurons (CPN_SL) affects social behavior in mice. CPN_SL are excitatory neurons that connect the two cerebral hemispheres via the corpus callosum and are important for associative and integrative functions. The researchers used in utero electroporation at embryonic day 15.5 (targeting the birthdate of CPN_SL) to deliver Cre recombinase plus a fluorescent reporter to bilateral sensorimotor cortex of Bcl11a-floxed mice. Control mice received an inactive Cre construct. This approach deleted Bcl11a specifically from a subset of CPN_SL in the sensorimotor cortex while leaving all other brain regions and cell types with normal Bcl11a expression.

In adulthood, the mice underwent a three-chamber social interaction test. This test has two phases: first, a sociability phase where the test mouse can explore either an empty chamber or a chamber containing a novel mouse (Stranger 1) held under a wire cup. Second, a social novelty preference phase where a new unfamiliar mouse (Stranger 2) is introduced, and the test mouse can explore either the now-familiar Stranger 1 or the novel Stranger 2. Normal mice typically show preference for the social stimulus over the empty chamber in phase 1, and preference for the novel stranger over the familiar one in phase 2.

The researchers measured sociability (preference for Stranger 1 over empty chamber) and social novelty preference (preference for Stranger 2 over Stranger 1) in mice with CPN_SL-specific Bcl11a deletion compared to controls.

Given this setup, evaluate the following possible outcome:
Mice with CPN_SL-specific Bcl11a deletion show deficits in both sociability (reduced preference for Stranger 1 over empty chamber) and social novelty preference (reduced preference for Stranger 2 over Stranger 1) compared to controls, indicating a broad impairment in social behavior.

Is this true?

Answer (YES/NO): NO